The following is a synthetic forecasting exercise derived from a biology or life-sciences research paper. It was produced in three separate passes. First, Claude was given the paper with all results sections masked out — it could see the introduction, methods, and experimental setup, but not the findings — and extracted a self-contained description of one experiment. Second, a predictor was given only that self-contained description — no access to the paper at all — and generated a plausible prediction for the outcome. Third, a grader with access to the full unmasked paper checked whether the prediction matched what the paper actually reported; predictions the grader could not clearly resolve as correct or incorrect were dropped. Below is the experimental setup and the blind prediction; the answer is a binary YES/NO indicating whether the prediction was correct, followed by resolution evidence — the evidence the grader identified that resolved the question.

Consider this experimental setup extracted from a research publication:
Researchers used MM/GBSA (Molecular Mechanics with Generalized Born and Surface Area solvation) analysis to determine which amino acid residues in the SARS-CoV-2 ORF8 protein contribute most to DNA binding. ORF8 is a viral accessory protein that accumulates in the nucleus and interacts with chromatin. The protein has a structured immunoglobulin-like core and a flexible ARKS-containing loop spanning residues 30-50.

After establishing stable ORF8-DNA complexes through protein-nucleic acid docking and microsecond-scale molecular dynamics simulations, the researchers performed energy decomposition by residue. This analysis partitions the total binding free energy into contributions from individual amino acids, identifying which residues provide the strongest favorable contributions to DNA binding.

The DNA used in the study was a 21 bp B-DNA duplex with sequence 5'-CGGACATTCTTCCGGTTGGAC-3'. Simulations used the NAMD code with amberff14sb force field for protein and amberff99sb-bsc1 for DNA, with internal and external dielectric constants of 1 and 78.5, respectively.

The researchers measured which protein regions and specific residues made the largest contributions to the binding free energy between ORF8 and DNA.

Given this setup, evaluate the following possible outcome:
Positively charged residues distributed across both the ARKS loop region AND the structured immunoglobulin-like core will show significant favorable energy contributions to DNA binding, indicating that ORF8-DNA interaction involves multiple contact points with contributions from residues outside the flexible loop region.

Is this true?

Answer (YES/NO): NO